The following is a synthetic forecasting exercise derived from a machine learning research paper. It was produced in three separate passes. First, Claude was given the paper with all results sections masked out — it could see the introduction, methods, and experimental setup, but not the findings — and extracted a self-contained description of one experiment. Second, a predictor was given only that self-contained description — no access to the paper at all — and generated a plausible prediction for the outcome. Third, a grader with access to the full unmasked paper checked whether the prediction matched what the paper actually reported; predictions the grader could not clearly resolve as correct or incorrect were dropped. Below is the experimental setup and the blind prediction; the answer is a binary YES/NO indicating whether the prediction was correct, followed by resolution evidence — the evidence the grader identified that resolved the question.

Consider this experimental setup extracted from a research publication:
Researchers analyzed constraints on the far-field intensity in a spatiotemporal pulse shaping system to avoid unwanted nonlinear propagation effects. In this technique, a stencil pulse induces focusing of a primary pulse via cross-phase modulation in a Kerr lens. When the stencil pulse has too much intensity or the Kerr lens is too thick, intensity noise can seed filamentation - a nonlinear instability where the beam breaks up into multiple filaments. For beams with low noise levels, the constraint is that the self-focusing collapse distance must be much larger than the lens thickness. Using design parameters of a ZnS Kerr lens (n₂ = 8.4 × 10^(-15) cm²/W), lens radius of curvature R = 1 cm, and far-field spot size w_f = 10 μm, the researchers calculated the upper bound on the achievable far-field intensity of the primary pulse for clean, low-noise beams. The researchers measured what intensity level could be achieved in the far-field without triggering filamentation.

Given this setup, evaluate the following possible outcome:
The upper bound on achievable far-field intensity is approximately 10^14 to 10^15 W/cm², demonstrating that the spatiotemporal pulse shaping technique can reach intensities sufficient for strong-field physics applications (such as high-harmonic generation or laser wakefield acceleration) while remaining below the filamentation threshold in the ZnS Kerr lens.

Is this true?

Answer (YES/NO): NO